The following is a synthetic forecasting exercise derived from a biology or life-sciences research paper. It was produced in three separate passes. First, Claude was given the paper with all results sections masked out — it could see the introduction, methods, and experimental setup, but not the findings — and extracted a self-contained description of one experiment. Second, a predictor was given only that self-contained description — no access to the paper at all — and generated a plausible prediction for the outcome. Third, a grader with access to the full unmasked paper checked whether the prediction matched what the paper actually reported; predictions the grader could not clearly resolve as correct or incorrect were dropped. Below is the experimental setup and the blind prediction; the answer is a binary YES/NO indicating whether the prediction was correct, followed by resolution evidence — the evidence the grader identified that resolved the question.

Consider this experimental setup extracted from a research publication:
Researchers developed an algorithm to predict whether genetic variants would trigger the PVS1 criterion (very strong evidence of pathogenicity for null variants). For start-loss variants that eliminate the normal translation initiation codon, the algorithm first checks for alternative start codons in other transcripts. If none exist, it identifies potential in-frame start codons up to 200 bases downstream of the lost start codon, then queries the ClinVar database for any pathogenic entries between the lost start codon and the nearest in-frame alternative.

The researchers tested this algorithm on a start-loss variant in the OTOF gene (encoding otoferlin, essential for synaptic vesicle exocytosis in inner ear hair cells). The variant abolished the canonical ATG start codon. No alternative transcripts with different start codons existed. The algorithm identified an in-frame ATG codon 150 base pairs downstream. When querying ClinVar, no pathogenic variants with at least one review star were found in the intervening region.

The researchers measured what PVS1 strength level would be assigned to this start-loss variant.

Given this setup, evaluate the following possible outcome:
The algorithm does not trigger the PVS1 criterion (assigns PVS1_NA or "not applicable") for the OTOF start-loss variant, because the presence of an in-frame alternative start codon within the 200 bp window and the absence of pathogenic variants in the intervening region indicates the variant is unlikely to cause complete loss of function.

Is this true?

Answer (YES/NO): NO